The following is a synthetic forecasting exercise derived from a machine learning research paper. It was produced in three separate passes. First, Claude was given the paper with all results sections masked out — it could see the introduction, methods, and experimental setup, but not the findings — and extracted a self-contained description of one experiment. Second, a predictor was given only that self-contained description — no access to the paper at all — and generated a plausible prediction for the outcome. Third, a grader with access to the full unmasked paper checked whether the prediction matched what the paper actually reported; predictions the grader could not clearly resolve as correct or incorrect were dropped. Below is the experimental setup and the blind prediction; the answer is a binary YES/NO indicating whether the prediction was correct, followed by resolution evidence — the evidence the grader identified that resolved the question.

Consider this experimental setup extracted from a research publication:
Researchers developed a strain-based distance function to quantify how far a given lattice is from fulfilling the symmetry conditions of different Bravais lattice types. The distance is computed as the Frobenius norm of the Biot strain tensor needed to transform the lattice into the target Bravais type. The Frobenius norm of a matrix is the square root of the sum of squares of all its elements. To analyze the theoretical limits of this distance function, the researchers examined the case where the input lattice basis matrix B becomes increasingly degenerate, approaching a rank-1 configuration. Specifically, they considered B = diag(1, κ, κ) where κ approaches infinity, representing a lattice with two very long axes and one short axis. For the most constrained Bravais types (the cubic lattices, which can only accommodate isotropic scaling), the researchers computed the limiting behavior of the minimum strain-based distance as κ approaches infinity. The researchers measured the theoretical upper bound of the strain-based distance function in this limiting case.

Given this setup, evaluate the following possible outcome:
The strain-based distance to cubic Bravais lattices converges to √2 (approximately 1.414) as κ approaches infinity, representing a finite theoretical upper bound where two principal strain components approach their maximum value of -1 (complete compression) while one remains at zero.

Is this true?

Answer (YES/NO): YES